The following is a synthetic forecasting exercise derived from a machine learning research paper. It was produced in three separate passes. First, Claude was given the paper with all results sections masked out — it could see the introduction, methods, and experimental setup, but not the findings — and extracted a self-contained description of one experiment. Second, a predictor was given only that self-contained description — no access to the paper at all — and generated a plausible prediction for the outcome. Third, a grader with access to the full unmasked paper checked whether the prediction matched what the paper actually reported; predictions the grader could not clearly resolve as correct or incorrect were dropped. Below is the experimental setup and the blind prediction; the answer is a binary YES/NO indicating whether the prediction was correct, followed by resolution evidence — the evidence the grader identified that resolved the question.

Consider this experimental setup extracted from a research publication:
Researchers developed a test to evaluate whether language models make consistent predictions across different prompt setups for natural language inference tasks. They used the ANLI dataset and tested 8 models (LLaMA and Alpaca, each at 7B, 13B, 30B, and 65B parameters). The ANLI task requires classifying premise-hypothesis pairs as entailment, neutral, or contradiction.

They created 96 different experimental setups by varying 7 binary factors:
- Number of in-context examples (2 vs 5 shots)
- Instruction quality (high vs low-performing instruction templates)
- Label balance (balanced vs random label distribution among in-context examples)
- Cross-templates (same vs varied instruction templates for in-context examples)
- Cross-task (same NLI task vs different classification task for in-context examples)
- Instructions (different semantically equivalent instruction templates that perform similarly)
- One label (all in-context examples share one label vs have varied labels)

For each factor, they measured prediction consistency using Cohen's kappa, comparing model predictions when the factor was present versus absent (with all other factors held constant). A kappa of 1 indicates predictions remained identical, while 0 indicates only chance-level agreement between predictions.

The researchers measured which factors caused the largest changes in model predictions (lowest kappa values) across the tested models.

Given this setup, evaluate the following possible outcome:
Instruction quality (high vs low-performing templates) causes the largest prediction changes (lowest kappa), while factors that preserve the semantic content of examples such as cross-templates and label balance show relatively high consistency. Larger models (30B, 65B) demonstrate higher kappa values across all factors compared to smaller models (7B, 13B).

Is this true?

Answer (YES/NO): NO